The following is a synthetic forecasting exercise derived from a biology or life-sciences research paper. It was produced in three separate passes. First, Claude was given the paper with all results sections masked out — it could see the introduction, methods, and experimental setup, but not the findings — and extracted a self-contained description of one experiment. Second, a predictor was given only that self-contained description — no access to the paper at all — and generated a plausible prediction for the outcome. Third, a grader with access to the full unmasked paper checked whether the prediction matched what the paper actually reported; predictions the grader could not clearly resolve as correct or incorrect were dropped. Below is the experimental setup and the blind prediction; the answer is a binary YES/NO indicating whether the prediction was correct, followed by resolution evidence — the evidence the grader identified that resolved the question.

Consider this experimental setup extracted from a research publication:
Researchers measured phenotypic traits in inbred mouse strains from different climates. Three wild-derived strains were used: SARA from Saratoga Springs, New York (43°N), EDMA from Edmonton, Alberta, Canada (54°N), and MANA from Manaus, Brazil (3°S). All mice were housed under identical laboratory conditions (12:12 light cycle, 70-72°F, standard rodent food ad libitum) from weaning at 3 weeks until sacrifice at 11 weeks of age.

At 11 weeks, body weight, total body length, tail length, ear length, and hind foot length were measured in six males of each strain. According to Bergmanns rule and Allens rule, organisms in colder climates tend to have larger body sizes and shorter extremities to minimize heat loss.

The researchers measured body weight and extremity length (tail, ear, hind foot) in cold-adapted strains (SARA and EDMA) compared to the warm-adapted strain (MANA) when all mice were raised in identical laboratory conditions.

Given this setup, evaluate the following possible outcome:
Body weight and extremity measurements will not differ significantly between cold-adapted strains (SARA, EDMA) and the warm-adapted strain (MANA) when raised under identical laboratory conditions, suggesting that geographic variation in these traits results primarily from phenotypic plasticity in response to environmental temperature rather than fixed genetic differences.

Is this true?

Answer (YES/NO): NO